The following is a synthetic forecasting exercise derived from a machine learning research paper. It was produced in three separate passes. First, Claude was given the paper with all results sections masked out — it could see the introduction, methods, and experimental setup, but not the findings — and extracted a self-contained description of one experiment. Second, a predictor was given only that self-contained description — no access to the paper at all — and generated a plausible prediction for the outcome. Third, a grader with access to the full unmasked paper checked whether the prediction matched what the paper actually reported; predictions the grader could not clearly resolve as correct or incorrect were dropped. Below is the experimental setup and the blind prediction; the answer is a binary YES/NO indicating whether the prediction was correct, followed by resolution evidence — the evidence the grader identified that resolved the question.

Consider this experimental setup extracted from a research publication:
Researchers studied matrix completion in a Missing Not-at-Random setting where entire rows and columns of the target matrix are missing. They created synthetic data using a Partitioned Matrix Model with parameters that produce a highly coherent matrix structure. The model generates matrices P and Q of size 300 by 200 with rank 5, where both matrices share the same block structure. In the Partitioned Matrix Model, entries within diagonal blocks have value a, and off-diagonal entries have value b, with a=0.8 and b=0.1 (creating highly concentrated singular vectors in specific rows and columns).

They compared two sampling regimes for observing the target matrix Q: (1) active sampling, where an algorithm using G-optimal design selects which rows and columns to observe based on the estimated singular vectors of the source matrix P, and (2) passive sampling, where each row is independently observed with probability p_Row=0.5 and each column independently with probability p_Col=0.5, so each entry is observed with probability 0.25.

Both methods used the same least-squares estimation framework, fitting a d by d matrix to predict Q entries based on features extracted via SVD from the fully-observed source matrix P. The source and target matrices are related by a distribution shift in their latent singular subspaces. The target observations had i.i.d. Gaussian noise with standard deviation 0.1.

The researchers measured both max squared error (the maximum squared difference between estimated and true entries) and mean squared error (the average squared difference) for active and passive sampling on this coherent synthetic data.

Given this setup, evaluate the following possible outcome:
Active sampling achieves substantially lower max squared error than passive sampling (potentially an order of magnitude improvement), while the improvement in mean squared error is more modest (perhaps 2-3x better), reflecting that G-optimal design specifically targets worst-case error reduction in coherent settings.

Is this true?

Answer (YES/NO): NO